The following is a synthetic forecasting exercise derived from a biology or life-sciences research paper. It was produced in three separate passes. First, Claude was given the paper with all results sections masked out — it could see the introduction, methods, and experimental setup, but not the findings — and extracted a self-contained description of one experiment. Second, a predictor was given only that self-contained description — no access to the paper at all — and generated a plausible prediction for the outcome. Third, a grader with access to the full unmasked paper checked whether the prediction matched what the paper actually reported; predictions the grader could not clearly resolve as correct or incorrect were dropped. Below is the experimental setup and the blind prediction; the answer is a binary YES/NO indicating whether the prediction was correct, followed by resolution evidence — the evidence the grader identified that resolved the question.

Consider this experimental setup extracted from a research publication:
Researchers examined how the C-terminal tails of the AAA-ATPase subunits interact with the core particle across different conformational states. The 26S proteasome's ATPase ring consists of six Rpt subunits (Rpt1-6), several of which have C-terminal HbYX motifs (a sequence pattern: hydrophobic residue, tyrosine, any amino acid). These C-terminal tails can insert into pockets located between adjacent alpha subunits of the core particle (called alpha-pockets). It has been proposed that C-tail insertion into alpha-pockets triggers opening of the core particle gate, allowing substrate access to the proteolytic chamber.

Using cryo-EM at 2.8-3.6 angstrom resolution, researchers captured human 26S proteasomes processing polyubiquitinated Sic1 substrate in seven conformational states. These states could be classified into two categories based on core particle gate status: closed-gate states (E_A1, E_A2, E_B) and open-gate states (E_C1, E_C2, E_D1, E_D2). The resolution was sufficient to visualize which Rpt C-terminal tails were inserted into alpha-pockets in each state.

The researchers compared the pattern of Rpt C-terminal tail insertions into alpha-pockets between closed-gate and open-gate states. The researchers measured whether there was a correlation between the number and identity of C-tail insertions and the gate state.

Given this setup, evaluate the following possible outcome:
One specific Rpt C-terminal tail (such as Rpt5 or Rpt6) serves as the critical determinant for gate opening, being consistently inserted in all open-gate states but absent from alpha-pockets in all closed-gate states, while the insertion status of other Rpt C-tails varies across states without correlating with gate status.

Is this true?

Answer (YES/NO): NO